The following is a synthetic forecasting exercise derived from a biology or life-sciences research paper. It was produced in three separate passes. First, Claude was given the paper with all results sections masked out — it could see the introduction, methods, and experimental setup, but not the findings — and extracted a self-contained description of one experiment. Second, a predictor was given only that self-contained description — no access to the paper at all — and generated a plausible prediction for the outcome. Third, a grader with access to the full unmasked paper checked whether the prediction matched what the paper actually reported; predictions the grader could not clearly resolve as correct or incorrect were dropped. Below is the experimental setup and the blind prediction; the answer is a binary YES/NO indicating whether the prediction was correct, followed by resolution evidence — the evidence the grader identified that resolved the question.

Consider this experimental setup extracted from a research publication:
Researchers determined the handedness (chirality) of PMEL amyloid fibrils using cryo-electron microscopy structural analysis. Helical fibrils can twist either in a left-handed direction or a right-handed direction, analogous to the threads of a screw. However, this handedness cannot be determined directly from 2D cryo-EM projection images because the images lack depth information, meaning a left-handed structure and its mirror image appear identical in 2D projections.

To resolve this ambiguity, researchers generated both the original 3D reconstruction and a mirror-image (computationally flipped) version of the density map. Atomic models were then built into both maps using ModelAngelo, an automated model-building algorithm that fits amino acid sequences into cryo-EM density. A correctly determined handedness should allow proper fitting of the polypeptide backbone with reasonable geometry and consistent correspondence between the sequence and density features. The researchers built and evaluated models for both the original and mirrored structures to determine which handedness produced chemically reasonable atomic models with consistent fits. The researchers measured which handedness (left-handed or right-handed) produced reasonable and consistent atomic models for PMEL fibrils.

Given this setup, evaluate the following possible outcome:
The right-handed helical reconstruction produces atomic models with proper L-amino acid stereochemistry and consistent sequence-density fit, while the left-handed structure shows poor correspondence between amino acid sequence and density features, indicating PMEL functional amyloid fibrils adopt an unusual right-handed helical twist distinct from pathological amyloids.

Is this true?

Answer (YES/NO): NO